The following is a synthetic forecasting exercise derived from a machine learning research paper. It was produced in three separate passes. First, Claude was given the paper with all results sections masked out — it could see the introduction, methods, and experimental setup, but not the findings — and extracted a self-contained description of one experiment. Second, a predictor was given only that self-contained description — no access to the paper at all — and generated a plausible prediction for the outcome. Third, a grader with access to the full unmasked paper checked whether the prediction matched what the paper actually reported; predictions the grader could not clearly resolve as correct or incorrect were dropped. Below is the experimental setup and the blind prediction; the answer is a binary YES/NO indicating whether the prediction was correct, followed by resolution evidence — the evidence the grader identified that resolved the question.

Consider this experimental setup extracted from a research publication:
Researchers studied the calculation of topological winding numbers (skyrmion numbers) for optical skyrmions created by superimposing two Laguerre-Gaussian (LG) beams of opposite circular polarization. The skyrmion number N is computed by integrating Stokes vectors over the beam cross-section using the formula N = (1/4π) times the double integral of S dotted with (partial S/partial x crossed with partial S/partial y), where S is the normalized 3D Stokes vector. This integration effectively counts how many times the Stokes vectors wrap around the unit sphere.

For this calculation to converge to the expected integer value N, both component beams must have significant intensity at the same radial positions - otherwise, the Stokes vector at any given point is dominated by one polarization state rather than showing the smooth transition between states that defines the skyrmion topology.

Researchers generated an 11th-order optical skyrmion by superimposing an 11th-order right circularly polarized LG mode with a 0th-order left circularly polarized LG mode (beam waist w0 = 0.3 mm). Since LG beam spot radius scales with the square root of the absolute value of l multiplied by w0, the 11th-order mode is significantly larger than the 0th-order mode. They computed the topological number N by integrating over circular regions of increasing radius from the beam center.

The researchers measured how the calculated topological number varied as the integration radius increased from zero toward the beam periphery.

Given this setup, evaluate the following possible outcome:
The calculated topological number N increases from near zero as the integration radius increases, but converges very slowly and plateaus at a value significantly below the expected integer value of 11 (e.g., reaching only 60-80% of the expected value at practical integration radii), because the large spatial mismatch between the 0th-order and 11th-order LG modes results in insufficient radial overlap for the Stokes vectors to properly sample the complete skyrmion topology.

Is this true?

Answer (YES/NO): NO